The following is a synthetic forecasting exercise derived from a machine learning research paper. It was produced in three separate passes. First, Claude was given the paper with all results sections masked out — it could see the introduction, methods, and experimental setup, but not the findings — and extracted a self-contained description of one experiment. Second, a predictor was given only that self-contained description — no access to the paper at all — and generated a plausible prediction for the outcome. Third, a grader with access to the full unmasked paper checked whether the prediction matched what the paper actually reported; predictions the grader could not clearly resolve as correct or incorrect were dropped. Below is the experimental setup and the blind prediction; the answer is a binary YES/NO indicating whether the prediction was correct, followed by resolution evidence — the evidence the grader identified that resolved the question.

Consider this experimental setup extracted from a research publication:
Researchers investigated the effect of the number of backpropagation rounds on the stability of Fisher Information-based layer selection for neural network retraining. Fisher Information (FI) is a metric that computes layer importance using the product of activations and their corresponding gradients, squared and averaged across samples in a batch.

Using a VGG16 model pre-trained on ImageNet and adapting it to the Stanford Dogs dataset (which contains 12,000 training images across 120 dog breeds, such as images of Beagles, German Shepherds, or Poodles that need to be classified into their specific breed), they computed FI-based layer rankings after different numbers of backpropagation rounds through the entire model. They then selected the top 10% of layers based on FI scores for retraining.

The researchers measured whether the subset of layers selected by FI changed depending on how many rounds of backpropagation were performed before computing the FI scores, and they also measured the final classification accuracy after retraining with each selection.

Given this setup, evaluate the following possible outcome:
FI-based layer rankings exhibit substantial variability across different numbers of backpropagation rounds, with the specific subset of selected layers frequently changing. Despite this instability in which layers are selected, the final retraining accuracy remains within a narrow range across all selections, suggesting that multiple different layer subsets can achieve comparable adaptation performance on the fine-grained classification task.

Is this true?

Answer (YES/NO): NO